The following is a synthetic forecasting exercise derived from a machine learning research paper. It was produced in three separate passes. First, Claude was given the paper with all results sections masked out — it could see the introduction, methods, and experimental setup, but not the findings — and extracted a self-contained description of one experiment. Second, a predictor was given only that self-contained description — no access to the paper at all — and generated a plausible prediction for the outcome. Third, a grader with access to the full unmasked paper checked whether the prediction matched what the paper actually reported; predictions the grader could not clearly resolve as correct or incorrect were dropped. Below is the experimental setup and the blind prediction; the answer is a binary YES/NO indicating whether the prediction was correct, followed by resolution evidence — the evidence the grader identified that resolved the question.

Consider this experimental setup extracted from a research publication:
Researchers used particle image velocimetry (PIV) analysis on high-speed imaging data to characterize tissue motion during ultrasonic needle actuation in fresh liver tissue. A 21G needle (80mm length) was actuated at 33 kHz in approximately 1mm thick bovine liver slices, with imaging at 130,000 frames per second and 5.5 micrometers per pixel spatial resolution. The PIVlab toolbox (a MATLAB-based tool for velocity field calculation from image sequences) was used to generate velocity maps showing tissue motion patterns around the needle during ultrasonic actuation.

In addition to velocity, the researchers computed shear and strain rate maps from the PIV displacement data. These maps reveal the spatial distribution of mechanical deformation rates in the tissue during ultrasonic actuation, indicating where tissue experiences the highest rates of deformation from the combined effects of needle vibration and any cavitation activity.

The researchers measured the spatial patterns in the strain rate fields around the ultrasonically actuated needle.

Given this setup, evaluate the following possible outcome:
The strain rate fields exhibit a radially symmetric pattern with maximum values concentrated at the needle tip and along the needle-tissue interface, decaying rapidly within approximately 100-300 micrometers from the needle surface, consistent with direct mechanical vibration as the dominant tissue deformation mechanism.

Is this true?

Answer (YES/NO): NO